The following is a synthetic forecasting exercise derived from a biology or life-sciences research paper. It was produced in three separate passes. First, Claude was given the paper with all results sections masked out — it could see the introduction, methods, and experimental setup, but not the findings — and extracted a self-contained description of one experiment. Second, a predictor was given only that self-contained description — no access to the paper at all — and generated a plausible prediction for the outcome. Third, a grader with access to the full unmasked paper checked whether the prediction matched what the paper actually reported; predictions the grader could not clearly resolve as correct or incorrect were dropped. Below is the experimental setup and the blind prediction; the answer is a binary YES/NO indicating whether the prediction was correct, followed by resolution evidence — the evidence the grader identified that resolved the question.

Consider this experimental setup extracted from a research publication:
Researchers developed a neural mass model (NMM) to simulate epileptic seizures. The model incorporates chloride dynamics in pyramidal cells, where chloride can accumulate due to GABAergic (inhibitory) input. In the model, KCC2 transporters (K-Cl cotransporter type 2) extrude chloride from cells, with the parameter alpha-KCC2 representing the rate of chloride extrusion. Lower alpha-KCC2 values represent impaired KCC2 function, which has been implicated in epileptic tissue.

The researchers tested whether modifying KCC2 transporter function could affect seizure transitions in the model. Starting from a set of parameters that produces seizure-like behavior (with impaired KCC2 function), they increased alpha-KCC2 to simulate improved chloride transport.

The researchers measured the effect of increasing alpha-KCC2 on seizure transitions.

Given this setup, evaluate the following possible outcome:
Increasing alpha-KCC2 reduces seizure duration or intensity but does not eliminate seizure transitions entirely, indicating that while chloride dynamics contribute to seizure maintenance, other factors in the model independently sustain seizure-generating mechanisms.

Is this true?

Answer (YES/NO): NO